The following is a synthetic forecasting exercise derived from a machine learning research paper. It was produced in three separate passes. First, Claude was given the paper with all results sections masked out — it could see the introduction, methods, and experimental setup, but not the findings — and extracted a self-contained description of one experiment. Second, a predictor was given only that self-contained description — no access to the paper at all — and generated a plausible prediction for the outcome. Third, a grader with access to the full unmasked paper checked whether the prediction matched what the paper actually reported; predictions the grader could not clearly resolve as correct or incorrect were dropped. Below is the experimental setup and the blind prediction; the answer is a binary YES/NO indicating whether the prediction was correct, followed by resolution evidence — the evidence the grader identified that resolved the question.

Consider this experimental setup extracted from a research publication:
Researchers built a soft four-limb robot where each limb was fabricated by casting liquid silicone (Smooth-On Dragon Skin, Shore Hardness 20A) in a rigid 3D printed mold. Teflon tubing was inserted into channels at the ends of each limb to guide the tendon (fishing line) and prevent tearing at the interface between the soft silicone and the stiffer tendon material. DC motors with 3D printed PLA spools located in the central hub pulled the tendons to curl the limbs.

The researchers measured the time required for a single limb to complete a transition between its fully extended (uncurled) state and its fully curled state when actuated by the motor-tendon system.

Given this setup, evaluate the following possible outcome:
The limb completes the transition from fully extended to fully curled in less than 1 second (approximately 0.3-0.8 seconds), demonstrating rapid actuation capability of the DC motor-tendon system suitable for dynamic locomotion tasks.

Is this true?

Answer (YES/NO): YES